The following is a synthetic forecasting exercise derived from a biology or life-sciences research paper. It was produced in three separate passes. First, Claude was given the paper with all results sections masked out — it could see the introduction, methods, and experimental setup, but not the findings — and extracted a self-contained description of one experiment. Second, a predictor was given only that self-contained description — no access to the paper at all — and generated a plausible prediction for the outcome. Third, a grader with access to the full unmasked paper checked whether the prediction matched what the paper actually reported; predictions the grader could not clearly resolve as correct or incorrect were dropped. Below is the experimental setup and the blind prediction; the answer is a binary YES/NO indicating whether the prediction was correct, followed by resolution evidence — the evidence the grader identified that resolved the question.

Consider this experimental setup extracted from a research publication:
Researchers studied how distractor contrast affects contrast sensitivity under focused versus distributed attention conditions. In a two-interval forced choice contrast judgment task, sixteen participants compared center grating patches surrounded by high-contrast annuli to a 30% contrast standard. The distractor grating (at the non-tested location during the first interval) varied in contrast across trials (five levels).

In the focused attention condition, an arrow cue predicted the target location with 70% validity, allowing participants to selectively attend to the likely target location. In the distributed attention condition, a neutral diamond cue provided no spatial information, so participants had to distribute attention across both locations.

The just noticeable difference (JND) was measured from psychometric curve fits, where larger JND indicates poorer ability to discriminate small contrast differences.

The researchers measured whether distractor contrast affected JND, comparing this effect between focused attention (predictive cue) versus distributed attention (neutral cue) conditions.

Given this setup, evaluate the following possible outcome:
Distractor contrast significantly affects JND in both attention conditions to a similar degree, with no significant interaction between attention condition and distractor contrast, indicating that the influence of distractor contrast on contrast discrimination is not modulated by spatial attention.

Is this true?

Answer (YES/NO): NO